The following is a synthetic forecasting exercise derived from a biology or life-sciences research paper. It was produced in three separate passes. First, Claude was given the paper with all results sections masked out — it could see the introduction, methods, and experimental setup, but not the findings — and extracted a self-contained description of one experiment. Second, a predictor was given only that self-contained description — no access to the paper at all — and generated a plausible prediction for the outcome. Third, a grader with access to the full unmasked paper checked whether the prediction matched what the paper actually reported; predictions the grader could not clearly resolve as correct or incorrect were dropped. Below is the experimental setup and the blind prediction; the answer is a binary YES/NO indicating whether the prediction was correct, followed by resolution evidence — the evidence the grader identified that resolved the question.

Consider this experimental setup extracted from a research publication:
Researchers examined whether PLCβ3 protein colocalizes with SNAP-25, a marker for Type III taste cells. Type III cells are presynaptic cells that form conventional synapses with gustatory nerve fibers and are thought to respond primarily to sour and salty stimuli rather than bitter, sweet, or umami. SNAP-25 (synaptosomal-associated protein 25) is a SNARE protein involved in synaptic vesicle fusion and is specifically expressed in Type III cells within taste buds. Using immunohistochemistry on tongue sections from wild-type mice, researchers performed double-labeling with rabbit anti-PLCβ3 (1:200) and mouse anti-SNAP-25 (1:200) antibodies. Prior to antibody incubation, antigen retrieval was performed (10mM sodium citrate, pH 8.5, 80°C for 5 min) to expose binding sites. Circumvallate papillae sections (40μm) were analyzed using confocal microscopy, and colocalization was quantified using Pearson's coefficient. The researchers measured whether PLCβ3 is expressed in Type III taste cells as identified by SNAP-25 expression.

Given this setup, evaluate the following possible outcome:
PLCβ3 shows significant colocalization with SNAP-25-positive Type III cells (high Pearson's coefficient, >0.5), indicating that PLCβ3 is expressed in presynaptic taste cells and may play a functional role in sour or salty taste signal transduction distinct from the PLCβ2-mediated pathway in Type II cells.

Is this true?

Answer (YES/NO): NO